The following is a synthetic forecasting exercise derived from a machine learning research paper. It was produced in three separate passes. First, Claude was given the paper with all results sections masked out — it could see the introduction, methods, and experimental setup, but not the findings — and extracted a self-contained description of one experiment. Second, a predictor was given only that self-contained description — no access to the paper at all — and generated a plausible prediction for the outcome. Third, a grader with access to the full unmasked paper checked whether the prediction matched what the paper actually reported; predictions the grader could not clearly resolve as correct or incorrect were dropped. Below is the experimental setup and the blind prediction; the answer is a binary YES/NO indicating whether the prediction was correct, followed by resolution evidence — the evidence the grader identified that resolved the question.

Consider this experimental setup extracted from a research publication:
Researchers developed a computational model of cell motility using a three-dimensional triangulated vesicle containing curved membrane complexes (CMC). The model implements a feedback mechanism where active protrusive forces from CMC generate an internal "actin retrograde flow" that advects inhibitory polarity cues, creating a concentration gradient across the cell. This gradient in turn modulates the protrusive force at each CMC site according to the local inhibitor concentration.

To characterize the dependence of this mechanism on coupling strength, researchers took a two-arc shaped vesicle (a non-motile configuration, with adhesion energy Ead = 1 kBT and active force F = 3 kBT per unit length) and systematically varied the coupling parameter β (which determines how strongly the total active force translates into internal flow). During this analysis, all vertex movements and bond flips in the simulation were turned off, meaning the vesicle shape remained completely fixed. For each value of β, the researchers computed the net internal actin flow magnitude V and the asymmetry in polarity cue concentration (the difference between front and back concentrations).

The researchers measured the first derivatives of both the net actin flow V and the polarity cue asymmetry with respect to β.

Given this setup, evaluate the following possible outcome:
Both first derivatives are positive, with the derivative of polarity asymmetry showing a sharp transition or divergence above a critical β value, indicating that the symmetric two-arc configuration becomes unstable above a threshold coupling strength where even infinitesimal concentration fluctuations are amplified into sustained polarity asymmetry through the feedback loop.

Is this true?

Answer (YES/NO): NO